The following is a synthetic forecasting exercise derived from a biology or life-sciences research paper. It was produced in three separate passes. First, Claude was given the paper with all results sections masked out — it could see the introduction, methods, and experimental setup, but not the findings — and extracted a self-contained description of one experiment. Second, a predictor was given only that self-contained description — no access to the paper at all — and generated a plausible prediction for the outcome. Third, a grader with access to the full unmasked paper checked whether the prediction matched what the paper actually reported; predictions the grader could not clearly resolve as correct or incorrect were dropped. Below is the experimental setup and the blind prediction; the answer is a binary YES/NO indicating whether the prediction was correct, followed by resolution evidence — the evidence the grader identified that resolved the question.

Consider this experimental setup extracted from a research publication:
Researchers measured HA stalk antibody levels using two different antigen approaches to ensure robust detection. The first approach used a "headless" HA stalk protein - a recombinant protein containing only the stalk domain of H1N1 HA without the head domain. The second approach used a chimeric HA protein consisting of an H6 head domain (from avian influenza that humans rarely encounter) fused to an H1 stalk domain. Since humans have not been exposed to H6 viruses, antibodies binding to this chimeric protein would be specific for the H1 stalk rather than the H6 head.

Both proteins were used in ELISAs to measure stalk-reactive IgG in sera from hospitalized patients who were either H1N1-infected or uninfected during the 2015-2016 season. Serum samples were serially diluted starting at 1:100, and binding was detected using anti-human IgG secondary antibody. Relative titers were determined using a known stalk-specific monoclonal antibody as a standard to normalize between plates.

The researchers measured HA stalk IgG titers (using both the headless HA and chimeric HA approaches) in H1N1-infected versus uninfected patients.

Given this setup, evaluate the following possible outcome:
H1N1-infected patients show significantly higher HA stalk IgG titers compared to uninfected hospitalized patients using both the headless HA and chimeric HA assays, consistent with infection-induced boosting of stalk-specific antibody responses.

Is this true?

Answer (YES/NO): NO